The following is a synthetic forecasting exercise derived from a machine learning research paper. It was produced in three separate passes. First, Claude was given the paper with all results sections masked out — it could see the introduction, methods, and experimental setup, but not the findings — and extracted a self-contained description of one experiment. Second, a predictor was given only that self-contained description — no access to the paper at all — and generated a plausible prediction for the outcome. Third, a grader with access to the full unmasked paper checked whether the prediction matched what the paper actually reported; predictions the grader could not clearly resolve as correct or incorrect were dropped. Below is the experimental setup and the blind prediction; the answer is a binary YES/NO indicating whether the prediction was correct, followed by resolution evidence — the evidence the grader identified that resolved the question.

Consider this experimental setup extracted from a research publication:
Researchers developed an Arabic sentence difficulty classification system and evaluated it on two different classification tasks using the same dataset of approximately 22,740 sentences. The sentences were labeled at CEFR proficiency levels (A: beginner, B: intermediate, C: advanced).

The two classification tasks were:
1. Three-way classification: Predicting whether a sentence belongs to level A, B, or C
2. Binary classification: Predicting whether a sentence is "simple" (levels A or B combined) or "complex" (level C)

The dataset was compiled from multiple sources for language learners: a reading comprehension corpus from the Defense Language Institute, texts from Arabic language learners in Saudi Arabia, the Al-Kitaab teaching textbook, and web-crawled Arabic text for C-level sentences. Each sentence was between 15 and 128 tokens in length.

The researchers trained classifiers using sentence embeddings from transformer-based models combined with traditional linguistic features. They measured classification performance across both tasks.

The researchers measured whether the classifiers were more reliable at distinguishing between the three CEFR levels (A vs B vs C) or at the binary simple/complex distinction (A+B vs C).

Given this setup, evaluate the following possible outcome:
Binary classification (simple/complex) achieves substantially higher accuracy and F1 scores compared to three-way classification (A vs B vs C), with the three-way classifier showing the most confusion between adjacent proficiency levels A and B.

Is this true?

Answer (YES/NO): YES